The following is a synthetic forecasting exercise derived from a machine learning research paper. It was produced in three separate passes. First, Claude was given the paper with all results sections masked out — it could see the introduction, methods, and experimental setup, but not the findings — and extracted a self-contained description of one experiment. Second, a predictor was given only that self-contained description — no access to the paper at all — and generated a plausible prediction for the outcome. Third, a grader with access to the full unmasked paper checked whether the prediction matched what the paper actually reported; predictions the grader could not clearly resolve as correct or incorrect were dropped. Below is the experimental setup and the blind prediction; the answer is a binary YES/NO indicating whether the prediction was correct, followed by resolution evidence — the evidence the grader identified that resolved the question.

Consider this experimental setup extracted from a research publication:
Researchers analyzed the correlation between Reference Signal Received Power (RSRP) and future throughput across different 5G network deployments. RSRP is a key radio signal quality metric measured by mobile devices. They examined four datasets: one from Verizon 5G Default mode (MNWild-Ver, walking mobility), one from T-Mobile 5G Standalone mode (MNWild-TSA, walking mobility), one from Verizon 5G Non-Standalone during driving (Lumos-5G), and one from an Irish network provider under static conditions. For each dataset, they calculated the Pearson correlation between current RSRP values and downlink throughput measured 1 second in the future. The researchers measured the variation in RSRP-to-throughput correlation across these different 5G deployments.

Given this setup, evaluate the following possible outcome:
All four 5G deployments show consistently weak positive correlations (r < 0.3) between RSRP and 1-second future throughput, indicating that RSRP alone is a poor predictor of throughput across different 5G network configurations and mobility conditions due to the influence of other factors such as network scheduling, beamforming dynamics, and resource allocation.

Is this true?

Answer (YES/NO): NO